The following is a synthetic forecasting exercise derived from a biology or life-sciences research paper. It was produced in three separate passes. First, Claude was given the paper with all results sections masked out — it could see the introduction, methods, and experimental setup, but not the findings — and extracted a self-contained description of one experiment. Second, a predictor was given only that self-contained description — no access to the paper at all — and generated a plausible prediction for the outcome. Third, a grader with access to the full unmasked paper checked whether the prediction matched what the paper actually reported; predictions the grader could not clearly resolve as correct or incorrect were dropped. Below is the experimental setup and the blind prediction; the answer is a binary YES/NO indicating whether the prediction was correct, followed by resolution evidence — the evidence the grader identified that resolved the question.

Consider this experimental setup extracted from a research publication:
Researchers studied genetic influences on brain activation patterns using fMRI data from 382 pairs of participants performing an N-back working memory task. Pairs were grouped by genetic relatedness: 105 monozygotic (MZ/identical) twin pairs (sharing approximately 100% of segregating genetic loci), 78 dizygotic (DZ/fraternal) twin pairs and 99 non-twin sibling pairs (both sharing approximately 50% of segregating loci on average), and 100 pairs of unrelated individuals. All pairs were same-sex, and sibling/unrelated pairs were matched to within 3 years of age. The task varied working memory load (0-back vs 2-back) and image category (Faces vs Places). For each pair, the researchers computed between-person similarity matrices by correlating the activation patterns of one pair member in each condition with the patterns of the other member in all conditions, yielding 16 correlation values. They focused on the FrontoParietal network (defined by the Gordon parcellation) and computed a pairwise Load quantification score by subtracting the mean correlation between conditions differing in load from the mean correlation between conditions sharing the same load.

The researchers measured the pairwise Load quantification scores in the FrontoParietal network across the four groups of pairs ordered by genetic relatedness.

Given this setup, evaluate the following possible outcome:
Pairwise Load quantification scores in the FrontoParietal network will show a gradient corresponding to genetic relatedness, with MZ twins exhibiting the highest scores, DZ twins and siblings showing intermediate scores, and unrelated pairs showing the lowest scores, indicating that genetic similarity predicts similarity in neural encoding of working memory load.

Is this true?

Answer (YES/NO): NO